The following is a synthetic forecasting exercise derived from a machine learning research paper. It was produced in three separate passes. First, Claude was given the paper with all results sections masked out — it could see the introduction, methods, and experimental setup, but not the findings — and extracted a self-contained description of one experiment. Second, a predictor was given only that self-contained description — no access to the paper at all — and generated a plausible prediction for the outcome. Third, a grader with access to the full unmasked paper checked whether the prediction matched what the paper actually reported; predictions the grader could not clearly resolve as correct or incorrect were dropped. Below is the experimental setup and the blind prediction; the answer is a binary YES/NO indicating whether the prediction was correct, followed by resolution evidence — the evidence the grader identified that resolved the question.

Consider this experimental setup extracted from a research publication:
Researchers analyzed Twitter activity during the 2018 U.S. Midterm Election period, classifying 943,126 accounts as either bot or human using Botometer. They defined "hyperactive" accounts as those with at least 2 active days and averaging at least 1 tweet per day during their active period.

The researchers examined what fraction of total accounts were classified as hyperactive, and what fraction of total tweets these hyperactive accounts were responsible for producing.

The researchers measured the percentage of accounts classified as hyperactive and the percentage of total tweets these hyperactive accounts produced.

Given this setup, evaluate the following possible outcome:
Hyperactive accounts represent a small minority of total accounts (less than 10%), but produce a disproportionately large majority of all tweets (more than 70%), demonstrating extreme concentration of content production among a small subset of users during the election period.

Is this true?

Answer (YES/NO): YES